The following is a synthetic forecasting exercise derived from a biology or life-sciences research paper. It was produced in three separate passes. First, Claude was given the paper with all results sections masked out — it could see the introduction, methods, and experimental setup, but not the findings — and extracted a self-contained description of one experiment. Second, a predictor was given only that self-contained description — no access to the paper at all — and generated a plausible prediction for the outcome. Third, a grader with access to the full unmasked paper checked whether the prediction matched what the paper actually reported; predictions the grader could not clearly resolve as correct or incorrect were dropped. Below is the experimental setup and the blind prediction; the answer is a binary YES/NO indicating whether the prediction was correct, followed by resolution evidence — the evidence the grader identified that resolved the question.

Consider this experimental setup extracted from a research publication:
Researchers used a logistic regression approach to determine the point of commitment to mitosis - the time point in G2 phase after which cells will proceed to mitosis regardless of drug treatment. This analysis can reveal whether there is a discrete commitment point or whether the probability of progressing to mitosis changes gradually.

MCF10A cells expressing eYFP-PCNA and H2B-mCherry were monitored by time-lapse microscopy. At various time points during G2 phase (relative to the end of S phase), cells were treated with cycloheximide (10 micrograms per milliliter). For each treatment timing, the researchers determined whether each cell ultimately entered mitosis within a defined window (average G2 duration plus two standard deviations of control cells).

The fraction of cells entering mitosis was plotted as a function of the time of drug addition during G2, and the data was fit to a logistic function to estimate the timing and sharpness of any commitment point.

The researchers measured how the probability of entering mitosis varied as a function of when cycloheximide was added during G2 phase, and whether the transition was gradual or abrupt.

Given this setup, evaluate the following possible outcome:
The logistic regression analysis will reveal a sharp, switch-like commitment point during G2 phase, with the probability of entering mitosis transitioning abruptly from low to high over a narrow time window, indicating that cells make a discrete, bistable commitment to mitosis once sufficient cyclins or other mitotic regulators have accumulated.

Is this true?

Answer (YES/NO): NO